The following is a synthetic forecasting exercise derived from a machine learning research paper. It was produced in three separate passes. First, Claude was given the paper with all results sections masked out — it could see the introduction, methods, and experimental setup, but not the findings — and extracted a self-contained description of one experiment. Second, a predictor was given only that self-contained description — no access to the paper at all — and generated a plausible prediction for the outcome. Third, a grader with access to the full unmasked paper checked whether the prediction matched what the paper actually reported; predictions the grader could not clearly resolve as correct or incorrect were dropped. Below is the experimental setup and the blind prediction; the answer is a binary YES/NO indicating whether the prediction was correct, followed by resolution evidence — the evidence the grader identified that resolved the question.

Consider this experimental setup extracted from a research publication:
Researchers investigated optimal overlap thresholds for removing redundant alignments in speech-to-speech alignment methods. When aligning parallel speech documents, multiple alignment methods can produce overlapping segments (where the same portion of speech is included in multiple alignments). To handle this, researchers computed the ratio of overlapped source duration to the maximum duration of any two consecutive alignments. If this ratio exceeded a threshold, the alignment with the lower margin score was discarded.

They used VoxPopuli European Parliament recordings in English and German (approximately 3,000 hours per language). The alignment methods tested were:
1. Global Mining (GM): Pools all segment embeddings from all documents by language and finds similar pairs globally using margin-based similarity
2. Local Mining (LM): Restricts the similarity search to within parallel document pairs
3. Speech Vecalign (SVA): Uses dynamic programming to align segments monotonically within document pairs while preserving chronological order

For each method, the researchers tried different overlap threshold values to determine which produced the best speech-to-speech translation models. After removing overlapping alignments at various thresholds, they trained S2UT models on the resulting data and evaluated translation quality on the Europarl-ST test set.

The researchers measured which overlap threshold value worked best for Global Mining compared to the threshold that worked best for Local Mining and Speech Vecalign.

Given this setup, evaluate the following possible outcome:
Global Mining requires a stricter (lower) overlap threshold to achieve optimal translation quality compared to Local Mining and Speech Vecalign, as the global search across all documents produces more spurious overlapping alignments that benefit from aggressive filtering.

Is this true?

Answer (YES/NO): YES